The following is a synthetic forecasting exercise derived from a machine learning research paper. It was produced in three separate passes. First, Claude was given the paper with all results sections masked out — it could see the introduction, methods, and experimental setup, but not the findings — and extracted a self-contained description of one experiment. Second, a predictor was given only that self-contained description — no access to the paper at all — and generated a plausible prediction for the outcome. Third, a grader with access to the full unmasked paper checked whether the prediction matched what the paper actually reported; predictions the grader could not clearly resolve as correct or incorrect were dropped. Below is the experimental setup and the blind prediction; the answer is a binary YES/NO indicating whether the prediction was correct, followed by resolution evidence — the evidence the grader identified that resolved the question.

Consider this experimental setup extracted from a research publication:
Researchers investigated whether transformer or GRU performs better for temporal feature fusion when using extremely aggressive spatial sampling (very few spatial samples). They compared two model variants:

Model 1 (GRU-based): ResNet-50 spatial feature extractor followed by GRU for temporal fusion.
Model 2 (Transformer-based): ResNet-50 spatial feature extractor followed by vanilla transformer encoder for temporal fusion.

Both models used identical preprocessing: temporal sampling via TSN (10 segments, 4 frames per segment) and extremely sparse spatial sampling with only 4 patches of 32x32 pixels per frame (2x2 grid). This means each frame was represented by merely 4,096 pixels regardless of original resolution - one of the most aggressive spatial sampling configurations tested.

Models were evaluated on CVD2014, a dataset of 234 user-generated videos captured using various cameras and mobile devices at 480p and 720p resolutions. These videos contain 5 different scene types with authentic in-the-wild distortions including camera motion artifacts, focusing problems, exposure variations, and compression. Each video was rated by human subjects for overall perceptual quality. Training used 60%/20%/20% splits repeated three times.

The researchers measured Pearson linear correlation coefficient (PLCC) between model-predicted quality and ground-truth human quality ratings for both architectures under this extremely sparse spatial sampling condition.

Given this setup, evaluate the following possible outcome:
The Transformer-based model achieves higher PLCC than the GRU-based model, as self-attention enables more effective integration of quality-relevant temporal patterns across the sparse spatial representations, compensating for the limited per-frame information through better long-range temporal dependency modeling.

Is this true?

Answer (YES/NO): NO